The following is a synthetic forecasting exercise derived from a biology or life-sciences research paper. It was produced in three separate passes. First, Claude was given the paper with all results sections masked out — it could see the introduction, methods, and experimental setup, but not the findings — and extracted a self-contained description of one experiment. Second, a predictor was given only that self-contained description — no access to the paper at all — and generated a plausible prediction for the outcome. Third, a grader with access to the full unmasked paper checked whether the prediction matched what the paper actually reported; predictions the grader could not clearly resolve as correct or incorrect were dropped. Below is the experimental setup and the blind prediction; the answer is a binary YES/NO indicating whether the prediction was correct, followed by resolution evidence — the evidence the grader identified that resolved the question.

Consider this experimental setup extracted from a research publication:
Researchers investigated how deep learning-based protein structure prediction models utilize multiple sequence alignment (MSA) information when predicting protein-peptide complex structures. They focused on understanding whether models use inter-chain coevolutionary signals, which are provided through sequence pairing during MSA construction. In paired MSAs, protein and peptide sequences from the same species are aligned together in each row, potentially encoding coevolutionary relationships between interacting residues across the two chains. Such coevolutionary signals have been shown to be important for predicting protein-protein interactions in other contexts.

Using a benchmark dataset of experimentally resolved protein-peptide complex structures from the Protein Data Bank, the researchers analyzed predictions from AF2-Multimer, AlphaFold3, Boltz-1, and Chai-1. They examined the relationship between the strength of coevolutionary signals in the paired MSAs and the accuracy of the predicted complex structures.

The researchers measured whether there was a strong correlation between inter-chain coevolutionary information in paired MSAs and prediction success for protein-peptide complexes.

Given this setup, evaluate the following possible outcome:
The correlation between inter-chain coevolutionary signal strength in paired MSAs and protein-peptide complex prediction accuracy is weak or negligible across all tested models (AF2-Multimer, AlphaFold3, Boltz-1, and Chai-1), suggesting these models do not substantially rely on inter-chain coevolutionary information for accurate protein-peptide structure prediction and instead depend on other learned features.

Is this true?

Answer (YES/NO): YES